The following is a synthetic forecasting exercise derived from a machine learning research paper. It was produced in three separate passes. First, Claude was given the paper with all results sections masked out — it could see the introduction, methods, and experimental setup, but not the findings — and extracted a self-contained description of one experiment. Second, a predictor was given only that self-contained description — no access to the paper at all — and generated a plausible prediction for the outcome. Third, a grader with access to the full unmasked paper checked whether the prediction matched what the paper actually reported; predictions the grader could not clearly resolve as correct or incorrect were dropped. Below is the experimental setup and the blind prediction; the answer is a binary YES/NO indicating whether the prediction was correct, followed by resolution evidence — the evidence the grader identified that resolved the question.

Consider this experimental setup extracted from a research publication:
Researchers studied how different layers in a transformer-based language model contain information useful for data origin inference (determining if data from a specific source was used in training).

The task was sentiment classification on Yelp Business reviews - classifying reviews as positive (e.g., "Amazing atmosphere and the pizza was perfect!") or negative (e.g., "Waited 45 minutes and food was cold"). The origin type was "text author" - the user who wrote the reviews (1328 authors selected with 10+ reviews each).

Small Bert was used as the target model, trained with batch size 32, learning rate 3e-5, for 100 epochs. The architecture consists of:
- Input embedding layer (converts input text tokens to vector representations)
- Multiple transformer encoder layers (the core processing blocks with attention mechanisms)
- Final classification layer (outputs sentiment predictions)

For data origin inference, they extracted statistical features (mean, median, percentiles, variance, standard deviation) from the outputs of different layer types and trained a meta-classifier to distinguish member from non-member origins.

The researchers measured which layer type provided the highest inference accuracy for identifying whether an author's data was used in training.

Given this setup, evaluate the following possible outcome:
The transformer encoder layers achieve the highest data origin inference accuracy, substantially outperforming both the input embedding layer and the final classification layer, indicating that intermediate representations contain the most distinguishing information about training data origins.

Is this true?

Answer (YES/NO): NO